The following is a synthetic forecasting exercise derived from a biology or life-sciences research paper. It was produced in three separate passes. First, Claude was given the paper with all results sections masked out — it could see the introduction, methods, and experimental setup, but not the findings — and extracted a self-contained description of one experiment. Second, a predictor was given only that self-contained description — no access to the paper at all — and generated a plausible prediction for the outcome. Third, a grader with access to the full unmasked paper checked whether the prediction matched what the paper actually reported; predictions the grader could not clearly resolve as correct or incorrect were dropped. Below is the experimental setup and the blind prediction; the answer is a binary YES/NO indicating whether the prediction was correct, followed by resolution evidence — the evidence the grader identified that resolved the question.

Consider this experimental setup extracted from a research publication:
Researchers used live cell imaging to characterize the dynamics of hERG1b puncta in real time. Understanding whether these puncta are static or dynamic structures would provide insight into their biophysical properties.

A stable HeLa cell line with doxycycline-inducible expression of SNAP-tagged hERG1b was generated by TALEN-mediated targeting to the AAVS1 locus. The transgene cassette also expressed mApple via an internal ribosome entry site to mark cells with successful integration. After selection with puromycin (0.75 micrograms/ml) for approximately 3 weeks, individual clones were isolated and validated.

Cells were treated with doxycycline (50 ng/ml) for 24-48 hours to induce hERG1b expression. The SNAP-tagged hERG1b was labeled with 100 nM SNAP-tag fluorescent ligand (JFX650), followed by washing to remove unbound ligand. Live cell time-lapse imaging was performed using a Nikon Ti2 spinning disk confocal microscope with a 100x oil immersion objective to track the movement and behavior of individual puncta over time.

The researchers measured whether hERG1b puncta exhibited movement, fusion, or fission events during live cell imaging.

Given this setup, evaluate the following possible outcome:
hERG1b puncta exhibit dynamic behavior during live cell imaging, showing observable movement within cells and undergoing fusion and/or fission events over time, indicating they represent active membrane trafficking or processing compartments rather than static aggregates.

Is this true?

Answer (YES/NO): NO